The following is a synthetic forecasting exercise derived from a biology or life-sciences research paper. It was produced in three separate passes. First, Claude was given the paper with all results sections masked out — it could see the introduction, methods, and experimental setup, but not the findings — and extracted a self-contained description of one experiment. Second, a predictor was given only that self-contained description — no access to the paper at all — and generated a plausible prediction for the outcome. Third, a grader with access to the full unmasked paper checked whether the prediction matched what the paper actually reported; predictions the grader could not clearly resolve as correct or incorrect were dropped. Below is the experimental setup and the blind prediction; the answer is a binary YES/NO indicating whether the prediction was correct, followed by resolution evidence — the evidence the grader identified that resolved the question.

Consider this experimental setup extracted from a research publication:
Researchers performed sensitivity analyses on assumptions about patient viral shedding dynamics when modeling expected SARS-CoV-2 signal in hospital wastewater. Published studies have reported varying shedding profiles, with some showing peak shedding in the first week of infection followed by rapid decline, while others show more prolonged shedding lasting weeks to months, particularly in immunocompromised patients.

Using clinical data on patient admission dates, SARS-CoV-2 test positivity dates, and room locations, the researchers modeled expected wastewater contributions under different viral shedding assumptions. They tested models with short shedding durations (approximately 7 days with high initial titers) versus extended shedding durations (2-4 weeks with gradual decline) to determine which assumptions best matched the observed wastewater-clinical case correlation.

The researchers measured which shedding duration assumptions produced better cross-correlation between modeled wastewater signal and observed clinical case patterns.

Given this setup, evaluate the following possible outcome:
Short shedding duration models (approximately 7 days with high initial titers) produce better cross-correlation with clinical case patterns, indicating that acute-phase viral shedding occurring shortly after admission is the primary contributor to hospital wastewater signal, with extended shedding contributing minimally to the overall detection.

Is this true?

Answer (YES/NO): NO